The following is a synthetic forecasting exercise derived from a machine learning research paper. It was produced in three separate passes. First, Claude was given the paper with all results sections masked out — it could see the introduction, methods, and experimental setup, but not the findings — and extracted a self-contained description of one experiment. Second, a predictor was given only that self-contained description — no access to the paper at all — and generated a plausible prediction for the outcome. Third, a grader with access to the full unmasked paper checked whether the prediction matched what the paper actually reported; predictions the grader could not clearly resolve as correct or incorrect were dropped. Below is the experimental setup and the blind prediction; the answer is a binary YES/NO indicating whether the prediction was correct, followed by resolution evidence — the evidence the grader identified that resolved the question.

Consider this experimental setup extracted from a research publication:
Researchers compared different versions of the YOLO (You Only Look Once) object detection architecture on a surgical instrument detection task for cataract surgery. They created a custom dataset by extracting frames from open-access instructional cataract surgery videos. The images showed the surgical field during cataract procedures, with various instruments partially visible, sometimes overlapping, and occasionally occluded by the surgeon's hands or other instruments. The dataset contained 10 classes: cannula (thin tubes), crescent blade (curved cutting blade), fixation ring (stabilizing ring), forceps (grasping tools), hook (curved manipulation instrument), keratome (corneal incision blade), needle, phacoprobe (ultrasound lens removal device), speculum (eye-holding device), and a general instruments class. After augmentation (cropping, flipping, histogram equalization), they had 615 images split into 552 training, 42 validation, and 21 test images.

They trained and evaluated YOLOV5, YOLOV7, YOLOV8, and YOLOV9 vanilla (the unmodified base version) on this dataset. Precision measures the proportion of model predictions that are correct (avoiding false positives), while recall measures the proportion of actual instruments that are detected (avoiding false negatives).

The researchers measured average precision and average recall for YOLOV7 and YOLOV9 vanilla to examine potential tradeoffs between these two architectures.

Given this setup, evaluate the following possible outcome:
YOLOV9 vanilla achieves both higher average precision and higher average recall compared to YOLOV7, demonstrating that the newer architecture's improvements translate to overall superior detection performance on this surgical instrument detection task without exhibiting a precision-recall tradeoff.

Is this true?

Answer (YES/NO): NO